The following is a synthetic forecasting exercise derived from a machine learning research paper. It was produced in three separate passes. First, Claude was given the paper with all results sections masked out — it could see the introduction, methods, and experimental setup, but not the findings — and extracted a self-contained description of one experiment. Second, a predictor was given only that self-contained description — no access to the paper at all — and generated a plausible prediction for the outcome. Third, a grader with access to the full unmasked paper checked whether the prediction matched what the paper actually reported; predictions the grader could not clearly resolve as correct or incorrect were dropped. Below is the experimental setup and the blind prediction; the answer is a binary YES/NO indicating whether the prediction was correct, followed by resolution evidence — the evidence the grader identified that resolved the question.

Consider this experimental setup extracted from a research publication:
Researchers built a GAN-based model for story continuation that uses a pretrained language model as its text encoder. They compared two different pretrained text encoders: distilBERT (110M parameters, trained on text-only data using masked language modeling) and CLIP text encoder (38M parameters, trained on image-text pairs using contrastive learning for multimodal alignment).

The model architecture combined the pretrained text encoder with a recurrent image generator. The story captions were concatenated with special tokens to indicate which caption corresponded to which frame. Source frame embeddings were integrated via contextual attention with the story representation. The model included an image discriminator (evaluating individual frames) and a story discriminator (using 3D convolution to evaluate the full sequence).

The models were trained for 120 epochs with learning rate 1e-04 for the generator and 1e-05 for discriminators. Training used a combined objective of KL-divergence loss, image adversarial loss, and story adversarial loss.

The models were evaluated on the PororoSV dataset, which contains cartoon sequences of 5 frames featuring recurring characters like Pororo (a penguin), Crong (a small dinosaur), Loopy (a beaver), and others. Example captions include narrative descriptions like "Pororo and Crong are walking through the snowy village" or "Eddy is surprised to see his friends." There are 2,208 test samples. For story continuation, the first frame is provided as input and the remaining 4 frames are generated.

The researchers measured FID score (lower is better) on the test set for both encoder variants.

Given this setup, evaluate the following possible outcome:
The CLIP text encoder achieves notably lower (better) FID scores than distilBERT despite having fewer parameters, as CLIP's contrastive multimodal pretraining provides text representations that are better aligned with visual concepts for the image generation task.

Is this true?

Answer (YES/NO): NO